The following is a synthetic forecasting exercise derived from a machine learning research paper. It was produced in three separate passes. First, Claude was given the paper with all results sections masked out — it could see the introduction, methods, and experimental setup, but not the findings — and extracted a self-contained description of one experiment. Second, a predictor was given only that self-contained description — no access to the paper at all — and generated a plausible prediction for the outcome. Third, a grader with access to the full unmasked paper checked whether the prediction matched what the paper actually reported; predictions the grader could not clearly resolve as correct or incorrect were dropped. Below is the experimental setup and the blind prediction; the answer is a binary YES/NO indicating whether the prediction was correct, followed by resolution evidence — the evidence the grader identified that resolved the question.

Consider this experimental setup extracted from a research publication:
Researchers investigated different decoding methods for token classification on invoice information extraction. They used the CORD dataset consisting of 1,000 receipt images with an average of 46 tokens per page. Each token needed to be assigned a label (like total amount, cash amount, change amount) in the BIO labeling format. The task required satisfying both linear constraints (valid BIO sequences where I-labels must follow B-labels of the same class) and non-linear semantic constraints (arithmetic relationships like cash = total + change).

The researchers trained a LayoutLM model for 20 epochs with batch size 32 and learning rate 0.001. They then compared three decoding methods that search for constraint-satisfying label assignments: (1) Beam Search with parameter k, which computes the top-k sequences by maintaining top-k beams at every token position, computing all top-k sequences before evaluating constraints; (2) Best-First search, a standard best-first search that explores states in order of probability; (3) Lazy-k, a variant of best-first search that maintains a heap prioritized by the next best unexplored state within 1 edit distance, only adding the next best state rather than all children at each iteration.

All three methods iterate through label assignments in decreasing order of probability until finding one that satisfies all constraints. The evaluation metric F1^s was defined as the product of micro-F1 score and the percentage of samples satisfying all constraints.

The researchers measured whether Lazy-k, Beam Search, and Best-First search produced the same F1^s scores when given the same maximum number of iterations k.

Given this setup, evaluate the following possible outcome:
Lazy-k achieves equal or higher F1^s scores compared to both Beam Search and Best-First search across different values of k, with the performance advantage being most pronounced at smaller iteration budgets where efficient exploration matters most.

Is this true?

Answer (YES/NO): NO